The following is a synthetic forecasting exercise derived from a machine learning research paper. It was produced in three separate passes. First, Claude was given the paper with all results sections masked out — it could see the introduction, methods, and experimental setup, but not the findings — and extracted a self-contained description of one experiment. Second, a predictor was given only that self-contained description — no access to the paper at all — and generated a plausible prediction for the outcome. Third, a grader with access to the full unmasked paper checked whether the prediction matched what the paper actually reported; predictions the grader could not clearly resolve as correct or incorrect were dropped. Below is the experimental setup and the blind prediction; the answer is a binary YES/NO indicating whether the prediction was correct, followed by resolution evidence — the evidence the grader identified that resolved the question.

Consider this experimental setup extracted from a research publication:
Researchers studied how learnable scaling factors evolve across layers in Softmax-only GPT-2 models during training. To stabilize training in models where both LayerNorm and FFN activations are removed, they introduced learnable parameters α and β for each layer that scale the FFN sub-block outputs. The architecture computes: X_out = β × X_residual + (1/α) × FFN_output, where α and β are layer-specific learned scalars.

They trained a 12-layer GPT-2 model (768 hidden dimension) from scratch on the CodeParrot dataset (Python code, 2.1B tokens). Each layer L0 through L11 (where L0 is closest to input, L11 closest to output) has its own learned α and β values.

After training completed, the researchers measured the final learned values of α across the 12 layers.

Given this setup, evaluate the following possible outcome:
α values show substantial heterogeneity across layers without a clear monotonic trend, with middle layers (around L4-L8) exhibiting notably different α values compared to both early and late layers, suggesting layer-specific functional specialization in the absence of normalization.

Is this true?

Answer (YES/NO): NO